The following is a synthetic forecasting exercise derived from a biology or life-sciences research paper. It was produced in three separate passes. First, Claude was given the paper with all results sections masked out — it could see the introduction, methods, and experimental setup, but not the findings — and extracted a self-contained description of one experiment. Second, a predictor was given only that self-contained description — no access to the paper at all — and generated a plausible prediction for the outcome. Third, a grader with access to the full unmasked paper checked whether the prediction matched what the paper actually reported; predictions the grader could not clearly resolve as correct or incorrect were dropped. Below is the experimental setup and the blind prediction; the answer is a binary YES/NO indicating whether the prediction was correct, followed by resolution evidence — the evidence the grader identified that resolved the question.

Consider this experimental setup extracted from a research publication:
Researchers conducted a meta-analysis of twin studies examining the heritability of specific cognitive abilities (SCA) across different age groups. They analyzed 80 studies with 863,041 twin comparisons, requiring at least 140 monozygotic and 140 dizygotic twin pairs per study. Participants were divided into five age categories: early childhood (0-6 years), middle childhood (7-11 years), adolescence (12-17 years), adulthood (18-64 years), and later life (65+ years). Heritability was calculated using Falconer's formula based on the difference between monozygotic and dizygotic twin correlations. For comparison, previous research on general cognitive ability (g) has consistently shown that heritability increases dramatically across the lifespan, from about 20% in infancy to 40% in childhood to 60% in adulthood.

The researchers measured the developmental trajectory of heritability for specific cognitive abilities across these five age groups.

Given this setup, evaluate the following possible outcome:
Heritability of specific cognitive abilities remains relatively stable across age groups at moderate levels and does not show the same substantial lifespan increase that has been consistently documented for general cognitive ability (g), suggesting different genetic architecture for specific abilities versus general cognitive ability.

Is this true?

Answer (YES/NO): NO